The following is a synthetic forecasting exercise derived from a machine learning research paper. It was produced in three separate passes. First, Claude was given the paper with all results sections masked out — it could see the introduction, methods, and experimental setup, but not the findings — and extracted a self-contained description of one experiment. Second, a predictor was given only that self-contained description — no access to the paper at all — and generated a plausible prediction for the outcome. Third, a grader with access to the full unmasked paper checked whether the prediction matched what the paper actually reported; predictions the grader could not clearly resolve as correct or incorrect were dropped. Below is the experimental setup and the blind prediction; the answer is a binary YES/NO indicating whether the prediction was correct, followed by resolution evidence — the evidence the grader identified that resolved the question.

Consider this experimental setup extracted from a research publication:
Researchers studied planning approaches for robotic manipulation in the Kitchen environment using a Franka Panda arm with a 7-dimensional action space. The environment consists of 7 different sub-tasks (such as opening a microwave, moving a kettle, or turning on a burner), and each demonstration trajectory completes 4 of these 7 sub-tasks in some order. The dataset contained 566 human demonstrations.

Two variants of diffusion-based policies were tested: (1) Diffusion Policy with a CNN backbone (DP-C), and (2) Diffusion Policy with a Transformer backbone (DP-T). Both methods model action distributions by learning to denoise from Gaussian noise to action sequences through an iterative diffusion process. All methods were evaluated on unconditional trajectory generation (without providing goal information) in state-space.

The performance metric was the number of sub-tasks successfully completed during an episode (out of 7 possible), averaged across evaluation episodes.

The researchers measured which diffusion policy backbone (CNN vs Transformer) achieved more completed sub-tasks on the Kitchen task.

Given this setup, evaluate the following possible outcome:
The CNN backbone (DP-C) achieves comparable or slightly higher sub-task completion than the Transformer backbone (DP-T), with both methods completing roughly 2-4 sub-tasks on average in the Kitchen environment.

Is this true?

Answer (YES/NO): NO